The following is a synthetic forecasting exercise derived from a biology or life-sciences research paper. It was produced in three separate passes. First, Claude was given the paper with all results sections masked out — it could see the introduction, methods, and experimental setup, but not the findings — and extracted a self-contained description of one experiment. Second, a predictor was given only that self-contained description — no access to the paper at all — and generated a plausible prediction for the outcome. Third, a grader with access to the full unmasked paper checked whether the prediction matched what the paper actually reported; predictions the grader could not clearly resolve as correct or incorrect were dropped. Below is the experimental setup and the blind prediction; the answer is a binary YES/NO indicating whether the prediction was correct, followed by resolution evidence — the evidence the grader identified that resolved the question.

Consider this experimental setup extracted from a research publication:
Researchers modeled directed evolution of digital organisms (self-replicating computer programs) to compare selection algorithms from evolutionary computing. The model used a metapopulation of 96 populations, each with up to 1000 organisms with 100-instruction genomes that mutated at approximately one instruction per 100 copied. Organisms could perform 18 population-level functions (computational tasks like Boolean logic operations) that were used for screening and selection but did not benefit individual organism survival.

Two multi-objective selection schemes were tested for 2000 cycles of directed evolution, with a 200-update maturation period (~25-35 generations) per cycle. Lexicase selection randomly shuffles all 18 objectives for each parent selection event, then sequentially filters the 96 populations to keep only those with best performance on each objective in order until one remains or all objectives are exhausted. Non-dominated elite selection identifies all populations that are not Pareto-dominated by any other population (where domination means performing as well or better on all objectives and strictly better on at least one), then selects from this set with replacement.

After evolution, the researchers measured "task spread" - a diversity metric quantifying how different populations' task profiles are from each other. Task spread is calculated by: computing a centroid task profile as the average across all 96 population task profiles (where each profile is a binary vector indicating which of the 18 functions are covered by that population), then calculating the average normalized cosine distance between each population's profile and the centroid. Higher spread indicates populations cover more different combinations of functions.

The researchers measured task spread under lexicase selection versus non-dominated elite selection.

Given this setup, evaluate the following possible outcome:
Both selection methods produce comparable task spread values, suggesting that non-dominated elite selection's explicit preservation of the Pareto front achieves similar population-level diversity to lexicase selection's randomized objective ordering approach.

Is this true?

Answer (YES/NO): NO